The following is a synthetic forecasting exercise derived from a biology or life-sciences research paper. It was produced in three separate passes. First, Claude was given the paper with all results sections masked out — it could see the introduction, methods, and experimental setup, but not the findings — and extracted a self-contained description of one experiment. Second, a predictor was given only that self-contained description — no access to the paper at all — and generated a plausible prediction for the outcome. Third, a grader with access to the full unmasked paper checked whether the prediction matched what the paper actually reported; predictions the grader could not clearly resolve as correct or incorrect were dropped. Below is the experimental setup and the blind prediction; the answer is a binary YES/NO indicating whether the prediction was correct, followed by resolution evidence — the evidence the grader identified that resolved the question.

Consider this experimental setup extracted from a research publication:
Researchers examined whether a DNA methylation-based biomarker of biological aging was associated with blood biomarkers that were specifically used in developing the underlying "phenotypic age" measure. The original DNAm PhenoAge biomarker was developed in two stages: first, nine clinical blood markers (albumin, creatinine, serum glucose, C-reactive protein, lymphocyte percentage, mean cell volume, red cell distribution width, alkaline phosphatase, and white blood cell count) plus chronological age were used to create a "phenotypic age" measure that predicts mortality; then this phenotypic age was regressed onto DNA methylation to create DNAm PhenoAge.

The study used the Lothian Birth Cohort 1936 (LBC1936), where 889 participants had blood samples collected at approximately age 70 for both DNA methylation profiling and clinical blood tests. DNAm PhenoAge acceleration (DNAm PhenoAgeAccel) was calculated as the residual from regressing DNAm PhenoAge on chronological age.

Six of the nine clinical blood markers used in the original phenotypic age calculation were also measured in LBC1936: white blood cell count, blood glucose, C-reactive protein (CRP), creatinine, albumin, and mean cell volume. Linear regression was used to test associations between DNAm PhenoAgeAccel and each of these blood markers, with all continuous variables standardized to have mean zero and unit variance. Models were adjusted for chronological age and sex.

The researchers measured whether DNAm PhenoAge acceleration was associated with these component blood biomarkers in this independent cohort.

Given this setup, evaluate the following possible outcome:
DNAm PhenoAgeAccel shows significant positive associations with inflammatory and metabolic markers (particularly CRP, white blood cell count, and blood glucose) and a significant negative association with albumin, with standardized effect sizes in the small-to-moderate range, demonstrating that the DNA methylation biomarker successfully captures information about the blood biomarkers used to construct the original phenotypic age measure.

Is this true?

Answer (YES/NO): NO